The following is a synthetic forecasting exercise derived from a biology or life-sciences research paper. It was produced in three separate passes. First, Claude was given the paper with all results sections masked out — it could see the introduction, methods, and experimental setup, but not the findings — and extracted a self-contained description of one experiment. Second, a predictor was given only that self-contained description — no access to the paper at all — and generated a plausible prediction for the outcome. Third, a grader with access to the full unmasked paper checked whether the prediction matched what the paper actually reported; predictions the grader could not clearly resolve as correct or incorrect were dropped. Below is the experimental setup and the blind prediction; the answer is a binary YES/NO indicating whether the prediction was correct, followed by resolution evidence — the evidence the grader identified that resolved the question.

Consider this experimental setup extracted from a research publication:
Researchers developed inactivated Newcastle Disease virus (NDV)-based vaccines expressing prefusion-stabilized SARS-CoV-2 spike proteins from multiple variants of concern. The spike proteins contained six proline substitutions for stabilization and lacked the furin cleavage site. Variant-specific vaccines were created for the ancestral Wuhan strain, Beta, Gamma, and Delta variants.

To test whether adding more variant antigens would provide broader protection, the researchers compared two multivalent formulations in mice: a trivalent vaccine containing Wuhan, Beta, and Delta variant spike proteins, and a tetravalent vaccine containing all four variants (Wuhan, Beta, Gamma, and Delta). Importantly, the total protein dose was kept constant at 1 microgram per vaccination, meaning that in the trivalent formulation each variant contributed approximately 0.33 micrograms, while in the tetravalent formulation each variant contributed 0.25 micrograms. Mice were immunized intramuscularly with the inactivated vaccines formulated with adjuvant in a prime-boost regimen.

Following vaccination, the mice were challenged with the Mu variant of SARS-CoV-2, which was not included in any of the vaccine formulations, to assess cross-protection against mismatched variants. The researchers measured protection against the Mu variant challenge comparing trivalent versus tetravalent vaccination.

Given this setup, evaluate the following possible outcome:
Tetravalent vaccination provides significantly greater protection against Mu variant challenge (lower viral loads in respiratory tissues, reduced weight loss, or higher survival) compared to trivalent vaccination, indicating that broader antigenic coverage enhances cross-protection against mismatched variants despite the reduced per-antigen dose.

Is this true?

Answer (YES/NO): NO